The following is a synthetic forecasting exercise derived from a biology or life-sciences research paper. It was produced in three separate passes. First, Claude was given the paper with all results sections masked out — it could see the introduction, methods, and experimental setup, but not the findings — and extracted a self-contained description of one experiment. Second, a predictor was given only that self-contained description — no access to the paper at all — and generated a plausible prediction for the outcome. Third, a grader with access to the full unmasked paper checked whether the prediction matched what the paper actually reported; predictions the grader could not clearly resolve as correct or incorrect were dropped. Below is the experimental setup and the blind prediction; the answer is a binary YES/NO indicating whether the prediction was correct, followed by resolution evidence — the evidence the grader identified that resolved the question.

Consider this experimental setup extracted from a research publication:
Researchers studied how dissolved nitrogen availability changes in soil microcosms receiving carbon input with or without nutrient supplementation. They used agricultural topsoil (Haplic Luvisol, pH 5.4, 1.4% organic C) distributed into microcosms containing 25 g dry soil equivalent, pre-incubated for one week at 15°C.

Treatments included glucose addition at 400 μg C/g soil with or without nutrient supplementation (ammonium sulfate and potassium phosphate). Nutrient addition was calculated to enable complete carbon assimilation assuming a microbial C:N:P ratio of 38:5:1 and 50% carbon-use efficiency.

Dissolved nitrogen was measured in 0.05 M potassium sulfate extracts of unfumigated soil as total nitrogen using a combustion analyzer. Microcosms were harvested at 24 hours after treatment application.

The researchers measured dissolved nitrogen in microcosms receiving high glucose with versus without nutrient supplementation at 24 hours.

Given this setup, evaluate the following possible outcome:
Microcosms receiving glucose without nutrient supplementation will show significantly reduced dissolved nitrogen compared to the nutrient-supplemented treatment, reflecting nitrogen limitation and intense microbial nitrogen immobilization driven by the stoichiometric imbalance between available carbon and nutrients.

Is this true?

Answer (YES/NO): YES